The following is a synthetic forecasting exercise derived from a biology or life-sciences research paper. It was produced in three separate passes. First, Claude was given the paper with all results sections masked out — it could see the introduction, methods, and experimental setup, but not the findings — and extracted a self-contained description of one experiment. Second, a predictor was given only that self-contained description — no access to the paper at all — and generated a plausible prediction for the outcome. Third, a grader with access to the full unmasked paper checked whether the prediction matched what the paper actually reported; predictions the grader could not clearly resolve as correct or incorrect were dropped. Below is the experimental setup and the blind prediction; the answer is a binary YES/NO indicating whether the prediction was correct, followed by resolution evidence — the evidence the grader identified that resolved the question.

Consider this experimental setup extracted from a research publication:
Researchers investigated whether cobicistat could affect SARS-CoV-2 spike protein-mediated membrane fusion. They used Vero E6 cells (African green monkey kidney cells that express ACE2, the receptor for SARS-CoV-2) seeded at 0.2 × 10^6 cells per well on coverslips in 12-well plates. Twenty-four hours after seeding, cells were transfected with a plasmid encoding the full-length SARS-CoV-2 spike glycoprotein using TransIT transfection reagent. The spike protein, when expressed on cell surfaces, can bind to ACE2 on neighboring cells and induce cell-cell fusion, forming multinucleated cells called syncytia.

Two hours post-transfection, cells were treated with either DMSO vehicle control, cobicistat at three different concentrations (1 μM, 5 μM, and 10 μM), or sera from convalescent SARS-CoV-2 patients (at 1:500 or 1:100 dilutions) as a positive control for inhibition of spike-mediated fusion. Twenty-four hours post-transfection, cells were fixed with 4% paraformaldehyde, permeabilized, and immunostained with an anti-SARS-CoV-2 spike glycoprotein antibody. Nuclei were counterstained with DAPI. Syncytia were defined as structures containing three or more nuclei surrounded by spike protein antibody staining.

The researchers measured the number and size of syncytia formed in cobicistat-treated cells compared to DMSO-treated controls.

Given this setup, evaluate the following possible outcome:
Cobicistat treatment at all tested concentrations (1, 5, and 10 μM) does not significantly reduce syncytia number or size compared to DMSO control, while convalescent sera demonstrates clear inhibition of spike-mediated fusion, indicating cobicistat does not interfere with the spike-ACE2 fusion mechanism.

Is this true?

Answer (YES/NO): NO